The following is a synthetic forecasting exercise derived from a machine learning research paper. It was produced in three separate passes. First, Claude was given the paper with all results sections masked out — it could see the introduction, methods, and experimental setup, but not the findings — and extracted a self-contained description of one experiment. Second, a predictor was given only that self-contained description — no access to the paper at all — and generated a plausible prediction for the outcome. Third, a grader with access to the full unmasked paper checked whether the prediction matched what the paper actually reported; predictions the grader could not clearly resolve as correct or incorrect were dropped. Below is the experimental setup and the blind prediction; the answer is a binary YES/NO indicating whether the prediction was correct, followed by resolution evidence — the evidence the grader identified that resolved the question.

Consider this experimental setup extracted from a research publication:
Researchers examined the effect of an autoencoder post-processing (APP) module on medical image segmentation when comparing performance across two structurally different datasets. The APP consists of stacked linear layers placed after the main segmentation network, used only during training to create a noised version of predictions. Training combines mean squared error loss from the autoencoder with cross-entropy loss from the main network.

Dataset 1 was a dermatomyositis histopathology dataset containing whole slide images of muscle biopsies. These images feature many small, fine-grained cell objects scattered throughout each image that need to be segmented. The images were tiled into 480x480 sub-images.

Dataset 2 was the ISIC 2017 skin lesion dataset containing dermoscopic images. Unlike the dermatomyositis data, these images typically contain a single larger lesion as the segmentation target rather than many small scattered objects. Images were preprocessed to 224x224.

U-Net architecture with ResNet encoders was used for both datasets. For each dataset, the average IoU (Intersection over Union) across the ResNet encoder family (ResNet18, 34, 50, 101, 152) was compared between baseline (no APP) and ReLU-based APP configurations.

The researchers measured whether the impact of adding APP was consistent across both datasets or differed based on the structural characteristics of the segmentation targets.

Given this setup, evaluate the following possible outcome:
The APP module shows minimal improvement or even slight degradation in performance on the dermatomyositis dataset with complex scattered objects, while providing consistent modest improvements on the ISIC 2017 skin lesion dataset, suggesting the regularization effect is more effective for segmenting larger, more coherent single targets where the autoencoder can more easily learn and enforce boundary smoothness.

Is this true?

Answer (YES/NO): NO